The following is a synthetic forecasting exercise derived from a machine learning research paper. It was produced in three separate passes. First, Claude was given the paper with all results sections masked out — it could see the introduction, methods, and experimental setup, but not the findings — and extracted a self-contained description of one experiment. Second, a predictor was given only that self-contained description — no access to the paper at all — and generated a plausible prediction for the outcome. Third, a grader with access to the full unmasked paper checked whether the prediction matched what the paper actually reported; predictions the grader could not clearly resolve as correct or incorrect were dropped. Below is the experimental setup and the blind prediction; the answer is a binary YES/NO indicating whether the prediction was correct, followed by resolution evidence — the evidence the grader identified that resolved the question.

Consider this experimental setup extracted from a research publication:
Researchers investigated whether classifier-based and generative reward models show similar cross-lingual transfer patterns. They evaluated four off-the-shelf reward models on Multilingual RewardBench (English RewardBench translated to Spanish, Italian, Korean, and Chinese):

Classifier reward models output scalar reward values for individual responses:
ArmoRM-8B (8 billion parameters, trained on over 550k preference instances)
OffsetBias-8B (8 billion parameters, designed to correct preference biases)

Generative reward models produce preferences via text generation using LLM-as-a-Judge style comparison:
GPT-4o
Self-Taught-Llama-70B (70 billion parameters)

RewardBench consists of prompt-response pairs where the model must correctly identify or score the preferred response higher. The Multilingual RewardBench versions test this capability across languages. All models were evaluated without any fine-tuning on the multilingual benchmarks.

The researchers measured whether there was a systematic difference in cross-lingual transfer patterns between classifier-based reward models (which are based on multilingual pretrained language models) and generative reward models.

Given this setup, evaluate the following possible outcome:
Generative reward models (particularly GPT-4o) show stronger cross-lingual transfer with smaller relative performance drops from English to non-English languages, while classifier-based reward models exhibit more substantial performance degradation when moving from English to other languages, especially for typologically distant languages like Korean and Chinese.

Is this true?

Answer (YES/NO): NO